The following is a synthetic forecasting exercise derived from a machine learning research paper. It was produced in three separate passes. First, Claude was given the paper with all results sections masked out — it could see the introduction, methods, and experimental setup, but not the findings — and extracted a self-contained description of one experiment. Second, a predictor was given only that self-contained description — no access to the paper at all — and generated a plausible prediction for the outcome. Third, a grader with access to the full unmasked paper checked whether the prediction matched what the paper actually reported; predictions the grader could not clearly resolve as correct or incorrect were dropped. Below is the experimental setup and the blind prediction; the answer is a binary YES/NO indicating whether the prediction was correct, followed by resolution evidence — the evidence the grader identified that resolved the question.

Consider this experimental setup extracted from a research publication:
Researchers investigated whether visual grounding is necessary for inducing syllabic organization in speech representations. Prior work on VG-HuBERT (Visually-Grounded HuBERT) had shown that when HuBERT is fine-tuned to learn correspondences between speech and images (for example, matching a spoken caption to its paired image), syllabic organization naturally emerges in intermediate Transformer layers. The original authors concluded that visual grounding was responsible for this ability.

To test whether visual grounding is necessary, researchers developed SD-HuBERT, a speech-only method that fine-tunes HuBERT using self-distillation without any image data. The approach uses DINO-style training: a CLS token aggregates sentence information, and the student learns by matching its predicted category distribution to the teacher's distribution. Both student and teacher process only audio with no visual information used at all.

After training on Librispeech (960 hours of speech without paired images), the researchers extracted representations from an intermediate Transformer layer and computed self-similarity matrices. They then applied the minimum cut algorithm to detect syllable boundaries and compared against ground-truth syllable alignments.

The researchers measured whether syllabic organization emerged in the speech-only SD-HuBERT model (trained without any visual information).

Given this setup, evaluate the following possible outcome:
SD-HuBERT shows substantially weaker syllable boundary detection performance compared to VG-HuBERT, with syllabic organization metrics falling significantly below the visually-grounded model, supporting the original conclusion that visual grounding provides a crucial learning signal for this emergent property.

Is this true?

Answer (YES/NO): NO